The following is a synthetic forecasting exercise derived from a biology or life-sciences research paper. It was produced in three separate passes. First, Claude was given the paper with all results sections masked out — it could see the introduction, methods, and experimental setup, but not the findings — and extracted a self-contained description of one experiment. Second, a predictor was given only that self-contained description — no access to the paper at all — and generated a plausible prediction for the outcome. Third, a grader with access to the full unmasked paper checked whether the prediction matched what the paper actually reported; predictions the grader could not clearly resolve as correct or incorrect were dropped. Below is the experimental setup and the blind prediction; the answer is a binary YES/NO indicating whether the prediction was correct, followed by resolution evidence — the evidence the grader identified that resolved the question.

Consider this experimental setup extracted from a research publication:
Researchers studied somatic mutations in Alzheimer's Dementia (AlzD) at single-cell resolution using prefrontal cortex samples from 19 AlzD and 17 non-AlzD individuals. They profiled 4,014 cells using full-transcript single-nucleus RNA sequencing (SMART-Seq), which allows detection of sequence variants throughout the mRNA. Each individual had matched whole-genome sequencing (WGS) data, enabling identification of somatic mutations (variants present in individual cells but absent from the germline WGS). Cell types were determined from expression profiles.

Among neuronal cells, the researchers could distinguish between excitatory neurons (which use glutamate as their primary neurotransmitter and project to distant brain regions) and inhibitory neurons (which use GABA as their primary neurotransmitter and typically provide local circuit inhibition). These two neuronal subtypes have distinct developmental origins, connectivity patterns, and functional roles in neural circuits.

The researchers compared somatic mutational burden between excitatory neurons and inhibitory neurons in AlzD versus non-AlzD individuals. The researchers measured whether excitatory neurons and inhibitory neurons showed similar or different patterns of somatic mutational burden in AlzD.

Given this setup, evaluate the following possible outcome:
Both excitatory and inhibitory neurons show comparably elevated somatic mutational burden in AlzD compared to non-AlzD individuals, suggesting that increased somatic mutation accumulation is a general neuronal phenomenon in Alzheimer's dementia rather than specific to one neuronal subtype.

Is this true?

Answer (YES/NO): NO